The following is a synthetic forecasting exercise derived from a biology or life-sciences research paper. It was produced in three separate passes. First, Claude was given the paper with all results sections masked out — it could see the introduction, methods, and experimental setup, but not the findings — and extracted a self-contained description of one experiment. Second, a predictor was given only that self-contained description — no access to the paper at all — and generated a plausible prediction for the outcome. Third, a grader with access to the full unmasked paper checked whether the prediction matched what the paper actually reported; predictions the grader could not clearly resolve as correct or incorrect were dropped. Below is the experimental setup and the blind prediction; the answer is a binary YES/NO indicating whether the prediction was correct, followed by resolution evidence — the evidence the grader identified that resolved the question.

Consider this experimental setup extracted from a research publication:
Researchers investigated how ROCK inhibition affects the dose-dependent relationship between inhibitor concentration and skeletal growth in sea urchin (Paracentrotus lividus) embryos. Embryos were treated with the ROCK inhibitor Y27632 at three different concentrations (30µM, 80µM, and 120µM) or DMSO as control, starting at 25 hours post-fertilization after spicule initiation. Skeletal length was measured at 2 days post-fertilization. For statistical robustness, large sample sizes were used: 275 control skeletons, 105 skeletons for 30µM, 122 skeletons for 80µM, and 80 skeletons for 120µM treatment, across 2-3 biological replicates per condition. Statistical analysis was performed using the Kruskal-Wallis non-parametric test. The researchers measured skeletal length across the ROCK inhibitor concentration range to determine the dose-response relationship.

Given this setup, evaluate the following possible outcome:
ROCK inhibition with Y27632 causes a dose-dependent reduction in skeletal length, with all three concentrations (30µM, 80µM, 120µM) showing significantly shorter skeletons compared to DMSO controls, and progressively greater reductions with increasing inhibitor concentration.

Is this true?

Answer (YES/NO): YES